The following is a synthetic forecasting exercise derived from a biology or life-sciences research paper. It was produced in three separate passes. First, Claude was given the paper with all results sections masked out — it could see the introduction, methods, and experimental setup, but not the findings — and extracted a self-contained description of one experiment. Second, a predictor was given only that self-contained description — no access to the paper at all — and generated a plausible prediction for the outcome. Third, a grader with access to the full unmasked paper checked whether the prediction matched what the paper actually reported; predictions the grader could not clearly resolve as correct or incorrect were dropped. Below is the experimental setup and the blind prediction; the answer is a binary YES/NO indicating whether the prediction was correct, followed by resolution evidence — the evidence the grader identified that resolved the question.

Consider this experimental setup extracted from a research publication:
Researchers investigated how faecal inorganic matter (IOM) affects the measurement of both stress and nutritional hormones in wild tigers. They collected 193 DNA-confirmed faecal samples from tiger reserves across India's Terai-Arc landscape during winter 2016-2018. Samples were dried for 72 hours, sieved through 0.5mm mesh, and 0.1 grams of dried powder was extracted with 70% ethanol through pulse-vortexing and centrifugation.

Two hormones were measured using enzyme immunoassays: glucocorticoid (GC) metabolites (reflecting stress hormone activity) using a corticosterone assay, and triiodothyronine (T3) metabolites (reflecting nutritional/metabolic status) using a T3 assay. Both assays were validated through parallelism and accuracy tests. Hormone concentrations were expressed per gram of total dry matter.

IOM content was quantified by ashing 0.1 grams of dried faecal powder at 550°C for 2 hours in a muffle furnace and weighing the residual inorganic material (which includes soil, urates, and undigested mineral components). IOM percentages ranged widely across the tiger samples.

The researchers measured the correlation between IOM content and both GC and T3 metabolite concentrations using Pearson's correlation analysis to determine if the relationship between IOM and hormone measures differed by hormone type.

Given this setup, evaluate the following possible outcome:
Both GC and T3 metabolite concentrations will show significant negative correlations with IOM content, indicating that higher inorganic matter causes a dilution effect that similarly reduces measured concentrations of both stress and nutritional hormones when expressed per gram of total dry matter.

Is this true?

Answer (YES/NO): YES